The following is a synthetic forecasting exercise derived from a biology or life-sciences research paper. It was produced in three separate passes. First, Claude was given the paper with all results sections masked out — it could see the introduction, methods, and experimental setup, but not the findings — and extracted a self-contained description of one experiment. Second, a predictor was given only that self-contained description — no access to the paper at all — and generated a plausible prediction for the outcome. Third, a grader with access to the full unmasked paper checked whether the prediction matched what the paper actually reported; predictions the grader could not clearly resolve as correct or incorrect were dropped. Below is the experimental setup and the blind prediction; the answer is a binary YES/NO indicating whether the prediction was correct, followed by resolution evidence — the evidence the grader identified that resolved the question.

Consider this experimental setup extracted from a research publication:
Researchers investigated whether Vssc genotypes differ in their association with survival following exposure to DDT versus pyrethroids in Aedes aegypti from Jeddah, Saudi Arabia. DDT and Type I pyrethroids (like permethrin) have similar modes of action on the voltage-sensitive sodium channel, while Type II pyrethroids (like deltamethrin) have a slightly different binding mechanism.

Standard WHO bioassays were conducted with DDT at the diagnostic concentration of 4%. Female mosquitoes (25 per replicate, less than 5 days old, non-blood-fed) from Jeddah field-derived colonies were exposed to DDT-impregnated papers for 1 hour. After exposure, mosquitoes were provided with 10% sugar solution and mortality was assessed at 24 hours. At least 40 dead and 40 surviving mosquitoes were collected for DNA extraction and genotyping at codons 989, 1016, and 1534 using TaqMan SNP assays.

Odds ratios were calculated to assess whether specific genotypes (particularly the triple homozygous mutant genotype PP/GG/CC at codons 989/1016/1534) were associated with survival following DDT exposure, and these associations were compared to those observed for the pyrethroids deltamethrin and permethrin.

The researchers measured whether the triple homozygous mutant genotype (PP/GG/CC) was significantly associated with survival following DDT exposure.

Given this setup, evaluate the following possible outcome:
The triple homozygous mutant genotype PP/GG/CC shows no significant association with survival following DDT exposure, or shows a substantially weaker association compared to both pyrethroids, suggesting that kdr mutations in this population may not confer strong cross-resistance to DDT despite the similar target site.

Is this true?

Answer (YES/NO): YES